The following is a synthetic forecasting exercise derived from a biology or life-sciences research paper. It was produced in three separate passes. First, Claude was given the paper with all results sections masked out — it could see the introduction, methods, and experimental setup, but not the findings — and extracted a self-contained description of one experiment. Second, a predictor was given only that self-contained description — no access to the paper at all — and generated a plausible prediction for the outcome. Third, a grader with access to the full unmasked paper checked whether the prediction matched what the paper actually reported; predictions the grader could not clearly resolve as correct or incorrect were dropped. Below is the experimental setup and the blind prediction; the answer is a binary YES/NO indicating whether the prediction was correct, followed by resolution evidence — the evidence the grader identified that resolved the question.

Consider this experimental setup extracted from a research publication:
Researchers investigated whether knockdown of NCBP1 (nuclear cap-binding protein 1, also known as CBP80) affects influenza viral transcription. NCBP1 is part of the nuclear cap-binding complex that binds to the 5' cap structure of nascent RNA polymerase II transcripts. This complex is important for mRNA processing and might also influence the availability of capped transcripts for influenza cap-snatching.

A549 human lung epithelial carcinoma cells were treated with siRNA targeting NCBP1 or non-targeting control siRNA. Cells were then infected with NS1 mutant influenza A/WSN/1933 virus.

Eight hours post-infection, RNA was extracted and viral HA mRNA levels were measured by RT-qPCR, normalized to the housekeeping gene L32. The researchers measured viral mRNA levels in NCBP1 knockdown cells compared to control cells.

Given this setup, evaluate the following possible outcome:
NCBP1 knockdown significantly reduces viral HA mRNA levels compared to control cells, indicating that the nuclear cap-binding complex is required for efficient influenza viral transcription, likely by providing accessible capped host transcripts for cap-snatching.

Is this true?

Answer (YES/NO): NO